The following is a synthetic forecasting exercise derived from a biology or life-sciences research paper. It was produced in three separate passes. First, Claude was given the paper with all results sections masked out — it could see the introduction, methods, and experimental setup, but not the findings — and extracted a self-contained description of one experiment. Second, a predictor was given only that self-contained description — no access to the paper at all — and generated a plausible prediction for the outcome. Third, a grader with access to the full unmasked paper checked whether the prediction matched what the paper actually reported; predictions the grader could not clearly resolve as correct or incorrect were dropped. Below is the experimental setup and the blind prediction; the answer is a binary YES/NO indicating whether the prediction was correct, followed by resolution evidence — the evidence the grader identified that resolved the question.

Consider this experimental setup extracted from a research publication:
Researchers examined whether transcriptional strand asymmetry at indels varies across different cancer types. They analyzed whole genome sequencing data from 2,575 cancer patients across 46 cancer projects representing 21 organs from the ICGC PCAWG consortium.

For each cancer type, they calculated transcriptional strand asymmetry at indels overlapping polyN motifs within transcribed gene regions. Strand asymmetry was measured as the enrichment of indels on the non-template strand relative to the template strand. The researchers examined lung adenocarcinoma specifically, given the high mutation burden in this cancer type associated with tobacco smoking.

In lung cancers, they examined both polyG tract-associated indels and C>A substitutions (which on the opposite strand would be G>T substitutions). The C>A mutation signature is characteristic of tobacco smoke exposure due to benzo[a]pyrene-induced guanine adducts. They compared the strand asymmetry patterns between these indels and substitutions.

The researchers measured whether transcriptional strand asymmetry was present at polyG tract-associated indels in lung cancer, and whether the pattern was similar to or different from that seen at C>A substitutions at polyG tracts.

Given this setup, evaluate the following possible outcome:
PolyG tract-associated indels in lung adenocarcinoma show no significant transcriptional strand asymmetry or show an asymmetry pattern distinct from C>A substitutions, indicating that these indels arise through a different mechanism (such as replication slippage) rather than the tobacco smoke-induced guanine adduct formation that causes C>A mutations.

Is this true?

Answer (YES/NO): NO